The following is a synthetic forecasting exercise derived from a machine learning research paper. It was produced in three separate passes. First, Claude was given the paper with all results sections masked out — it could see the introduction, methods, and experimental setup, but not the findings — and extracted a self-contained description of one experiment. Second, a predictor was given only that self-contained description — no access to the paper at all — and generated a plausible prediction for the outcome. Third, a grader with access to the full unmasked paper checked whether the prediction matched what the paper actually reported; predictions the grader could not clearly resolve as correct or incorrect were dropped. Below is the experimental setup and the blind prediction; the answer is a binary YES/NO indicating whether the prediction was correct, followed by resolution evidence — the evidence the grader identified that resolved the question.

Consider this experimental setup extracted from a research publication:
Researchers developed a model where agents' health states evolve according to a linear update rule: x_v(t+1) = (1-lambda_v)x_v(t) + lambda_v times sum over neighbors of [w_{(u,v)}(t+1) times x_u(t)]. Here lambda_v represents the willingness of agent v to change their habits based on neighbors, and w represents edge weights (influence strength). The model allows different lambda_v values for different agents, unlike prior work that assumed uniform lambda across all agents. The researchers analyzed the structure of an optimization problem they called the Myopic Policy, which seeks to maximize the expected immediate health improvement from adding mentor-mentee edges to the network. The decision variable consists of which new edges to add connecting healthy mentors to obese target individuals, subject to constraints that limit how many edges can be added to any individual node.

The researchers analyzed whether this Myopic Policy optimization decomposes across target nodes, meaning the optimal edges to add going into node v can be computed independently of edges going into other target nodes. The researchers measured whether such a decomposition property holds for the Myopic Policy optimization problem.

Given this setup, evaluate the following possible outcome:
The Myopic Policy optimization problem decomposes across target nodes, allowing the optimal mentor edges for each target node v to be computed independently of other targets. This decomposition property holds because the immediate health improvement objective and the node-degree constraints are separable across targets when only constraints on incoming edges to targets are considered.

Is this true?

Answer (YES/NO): YES